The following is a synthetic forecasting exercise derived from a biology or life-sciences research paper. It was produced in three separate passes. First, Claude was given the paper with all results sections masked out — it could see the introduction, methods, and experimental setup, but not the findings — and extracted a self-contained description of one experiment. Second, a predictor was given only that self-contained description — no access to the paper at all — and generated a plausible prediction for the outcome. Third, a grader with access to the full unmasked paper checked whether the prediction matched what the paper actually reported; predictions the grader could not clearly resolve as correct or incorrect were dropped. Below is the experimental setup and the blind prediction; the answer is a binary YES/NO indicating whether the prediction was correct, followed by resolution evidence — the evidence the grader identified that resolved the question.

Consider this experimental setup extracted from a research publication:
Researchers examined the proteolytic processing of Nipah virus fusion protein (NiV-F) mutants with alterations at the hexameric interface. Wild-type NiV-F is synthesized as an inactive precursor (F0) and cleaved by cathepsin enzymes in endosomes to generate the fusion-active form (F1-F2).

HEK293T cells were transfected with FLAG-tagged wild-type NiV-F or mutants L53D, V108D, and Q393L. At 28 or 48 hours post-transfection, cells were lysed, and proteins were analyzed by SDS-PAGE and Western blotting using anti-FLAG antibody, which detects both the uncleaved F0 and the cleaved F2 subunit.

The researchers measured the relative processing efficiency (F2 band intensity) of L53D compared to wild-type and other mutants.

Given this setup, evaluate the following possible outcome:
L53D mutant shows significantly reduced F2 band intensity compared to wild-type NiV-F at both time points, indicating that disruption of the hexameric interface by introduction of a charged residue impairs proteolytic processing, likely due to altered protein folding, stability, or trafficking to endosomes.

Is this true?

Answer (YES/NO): YES